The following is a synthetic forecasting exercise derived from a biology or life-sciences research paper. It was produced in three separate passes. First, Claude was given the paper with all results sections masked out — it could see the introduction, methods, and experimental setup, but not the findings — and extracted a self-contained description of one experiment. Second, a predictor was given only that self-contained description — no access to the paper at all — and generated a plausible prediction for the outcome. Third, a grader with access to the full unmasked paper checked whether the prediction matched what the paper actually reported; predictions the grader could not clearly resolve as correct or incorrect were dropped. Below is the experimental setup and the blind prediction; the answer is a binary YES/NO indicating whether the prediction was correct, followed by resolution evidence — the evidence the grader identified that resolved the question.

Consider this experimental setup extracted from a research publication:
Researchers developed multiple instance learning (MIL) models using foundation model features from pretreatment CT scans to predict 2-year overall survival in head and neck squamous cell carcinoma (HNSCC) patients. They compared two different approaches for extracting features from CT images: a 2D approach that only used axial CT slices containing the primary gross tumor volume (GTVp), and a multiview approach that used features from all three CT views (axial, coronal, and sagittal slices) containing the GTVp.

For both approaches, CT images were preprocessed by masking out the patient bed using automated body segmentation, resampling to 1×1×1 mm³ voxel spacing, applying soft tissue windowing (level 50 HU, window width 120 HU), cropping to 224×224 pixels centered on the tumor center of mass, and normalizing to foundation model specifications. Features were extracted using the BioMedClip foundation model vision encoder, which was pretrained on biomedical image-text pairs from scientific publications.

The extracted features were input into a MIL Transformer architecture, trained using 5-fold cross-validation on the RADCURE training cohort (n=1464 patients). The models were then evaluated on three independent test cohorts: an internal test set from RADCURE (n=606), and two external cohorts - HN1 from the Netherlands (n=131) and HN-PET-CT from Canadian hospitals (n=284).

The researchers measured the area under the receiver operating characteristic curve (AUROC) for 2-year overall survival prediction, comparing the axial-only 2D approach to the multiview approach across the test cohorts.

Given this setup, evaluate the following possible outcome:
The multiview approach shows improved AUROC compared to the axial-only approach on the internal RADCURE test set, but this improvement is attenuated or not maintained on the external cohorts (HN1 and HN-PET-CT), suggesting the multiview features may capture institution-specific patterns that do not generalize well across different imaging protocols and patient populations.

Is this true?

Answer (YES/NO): NO